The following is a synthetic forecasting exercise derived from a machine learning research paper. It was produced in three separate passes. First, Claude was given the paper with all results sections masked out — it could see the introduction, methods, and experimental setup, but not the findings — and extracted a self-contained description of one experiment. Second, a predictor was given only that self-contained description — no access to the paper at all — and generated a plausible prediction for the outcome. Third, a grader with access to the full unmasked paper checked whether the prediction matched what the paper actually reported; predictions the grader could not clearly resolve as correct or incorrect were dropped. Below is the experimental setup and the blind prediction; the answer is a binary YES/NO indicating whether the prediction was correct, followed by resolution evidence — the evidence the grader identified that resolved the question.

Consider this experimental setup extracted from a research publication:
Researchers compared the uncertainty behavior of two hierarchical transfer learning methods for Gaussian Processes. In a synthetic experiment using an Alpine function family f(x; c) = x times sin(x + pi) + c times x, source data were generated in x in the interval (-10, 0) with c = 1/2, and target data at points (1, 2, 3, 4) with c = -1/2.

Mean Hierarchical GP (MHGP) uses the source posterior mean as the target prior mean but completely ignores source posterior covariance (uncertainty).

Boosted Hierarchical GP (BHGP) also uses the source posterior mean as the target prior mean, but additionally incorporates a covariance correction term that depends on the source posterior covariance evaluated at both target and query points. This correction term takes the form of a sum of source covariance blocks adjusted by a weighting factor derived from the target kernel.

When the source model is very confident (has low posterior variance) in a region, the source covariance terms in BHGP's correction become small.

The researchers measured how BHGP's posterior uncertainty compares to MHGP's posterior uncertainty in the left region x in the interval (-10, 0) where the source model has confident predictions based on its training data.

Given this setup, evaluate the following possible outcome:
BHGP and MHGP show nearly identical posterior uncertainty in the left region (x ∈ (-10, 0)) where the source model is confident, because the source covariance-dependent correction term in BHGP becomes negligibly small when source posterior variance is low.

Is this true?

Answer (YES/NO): YES